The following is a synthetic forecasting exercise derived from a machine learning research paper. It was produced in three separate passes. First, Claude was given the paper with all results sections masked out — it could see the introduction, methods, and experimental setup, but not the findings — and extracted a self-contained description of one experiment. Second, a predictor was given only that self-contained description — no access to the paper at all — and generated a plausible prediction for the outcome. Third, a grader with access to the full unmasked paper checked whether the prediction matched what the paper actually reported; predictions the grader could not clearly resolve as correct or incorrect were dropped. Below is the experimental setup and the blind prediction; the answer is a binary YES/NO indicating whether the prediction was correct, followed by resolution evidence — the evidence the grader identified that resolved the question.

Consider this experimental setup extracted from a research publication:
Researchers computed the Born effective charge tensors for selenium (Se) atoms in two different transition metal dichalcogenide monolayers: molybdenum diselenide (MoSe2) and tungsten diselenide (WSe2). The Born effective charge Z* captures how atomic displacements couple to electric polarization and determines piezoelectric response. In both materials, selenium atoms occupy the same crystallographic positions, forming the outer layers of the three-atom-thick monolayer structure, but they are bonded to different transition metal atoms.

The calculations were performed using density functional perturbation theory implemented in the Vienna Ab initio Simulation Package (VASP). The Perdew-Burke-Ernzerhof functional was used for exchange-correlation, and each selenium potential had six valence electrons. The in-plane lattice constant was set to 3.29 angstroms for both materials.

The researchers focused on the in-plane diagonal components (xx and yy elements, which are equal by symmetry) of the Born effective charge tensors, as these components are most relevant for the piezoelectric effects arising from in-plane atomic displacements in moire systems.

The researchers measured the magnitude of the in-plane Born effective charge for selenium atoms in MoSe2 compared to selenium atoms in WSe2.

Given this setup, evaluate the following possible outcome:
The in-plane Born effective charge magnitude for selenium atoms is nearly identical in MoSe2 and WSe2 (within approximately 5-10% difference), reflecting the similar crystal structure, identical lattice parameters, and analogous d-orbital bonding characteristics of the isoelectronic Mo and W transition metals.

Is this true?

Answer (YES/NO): NO